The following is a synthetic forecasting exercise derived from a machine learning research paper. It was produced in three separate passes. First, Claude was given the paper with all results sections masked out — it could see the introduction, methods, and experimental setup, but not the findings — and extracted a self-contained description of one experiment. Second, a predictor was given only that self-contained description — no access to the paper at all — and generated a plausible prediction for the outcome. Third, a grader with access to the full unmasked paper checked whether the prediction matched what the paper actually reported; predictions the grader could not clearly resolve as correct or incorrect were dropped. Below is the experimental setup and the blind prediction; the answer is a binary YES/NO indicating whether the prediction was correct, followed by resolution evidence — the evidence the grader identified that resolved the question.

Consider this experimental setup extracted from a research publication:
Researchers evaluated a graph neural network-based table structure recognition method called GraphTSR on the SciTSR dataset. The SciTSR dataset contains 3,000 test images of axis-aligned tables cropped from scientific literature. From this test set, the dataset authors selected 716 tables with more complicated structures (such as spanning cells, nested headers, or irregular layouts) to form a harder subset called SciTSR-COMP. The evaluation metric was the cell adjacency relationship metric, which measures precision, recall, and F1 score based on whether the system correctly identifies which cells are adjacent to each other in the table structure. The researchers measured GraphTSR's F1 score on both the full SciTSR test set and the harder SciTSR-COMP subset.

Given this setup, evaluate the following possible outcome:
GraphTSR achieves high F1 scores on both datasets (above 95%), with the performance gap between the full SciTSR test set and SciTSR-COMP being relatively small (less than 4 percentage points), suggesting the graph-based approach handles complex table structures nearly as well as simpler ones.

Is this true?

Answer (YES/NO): YES